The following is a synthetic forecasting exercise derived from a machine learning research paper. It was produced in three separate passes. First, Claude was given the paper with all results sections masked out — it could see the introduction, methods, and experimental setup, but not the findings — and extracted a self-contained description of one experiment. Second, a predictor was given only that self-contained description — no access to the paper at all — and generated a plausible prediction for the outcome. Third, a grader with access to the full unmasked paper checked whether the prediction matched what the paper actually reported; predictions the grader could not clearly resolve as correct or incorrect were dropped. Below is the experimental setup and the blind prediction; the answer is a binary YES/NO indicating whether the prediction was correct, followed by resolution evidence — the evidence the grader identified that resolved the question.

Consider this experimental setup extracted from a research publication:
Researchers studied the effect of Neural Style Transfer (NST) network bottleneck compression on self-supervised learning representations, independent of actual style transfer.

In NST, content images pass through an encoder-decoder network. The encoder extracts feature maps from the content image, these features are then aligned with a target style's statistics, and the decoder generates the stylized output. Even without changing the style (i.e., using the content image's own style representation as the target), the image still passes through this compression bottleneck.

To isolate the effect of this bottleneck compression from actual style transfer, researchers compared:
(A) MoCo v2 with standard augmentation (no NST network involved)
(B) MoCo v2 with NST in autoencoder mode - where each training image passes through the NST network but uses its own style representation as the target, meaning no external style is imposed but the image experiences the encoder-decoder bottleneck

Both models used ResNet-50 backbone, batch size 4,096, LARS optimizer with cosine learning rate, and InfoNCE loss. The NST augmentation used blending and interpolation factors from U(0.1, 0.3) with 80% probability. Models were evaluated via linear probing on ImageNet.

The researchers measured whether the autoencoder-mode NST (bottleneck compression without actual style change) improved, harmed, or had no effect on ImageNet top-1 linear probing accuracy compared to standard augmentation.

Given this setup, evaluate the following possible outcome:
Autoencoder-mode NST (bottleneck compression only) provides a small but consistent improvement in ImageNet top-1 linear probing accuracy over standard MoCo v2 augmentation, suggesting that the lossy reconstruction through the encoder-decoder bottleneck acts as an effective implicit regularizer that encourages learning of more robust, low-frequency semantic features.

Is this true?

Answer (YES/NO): YES